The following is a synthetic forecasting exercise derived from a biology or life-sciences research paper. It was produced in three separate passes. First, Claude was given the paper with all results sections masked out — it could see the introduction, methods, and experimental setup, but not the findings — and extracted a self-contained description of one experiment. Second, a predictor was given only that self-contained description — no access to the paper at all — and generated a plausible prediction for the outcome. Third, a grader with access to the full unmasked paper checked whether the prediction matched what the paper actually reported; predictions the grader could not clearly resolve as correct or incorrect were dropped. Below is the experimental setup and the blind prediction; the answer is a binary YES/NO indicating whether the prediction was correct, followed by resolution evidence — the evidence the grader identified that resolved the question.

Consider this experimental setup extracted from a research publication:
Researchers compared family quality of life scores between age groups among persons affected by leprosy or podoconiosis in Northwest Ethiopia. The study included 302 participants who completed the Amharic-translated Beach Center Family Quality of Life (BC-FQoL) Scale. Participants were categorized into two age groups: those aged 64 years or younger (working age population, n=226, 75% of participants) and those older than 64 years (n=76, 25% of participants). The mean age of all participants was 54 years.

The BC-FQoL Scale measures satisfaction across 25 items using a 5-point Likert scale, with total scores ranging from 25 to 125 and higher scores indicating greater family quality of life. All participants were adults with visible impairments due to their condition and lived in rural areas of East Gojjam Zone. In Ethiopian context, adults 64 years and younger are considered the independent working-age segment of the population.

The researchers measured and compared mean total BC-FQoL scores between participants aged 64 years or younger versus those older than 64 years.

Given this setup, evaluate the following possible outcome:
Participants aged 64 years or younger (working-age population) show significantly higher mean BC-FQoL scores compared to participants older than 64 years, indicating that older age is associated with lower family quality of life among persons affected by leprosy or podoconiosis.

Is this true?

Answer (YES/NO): NO